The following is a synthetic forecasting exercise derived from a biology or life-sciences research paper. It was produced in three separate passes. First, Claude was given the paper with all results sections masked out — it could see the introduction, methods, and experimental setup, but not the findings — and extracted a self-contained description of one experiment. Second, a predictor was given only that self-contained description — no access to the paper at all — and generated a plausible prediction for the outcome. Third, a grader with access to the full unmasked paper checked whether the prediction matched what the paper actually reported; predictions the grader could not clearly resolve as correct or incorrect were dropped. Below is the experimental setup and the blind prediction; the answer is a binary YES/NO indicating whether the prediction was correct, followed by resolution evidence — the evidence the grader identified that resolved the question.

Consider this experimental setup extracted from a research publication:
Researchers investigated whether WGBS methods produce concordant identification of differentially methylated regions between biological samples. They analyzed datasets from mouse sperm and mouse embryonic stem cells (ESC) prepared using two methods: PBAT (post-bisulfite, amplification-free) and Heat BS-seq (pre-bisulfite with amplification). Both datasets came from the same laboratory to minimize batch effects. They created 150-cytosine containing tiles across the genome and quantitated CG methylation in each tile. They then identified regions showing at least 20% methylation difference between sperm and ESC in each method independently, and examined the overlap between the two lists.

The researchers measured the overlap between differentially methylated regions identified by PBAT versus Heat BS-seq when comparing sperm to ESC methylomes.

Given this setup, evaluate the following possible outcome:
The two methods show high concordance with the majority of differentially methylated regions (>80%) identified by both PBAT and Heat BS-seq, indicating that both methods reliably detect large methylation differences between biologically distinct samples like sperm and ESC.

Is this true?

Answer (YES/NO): NO